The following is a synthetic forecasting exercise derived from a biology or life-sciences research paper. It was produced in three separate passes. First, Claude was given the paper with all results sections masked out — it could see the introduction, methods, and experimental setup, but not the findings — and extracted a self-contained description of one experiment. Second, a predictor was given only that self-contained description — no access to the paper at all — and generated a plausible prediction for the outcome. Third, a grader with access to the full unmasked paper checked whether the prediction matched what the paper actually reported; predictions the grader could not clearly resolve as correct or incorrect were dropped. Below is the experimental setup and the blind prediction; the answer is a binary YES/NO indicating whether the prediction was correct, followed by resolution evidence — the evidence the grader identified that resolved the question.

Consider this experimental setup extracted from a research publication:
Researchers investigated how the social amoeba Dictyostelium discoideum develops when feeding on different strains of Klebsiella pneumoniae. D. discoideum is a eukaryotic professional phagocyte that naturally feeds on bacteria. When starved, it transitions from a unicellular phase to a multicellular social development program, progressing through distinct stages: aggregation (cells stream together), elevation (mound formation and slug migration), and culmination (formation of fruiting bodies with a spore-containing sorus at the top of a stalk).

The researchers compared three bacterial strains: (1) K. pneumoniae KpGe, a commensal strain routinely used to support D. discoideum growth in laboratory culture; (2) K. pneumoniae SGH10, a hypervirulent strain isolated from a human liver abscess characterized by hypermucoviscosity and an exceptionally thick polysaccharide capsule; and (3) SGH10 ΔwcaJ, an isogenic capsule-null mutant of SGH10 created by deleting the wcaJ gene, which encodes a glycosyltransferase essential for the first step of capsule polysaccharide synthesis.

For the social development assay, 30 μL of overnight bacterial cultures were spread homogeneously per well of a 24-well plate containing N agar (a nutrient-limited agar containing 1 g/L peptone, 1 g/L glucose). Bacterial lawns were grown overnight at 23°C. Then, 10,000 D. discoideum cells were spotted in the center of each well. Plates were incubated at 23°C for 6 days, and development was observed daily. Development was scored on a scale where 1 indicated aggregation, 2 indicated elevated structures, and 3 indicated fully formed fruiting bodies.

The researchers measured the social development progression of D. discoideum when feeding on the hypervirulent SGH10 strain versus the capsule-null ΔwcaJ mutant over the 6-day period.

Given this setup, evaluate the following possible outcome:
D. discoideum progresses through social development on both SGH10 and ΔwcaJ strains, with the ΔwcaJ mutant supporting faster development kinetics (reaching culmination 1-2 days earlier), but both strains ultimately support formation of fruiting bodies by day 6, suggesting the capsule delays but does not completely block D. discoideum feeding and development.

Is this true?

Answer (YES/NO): NO